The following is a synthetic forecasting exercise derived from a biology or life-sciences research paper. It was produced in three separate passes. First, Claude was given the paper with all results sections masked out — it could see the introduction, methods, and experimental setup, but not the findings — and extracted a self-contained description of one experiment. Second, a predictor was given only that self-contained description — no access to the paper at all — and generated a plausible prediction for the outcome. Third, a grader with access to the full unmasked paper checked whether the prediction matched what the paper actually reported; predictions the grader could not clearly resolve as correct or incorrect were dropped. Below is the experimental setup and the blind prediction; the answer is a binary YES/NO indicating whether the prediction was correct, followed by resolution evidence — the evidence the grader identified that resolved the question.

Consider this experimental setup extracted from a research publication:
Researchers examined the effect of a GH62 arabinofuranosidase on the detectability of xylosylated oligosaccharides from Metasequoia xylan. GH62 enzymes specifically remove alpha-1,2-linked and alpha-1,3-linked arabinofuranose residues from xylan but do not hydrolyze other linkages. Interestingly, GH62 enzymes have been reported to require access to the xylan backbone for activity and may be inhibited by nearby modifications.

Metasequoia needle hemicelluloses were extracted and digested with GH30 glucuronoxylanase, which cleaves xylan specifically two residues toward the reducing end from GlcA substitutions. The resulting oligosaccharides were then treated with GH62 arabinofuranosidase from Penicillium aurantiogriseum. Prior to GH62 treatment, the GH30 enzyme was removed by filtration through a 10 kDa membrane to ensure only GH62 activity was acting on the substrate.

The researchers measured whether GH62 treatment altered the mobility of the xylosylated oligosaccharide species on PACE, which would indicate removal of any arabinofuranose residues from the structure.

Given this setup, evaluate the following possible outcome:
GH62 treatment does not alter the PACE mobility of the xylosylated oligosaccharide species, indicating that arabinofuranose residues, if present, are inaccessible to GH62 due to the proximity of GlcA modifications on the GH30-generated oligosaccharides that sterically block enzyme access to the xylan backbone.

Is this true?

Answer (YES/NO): NO